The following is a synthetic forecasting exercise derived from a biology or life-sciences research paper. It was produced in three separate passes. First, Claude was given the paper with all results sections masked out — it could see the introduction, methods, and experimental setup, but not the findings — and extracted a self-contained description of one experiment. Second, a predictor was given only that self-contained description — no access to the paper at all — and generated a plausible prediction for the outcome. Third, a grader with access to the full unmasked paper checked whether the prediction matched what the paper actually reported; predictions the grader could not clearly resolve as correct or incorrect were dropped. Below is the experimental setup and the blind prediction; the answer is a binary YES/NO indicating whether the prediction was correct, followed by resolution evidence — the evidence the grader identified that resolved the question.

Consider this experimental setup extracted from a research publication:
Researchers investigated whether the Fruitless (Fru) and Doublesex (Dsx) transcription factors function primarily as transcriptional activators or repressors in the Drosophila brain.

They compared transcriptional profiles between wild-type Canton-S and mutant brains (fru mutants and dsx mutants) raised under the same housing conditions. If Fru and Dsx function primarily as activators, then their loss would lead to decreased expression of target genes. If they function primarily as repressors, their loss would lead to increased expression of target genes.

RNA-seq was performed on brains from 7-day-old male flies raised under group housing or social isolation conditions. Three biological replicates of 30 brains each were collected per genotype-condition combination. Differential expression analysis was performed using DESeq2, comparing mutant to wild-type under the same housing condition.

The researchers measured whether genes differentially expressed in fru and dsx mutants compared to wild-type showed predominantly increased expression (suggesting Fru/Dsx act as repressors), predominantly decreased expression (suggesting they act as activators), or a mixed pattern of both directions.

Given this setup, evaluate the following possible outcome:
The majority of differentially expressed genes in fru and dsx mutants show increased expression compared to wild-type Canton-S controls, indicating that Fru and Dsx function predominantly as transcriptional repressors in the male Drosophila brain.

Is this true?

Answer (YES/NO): NO